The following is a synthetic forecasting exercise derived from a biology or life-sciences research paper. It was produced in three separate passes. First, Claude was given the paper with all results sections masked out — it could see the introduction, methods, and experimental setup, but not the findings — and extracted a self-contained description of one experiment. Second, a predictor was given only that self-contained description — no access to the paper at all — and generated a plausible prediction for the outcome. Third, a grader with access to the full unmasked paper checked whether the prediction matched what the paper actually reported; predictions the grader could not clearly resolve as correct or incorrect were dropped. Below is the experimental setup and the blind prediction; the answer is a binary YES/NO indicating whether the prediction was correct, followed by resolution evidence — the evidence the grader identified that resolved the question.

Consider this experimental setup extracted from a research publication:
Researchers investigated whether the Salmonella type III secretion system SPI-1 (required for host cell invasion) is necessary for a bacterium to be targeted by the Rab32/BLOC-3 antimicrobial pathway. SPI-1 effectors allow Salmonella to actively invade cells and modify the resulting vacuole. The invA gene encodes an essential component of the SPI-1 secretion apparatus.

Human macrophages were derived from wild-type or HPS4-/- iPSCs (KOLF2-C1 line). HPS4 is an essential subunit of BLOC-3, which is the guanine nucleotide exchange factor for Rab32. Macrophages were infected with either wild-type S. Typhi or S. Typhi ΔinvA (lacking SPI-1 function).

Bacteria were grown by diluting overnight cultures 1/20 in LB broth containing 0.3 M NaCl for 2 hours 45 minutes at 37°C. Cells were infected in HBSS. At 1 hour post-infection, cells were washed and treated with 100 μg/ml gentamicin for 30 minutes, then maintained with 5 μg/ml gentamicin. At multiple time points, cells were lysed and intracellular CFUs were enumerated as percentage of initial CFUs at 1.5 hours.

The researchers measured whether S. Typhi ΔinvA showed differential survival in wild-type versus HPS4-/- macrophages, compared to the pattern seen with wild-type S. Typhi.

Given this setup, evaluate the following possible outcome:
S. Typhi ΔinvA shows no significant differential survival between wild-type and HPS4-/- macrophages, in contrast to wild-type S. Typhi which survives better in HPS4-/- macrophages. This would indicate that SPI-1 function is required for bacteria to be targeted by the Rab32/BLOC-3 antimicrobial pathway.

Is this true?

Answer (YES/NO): NO